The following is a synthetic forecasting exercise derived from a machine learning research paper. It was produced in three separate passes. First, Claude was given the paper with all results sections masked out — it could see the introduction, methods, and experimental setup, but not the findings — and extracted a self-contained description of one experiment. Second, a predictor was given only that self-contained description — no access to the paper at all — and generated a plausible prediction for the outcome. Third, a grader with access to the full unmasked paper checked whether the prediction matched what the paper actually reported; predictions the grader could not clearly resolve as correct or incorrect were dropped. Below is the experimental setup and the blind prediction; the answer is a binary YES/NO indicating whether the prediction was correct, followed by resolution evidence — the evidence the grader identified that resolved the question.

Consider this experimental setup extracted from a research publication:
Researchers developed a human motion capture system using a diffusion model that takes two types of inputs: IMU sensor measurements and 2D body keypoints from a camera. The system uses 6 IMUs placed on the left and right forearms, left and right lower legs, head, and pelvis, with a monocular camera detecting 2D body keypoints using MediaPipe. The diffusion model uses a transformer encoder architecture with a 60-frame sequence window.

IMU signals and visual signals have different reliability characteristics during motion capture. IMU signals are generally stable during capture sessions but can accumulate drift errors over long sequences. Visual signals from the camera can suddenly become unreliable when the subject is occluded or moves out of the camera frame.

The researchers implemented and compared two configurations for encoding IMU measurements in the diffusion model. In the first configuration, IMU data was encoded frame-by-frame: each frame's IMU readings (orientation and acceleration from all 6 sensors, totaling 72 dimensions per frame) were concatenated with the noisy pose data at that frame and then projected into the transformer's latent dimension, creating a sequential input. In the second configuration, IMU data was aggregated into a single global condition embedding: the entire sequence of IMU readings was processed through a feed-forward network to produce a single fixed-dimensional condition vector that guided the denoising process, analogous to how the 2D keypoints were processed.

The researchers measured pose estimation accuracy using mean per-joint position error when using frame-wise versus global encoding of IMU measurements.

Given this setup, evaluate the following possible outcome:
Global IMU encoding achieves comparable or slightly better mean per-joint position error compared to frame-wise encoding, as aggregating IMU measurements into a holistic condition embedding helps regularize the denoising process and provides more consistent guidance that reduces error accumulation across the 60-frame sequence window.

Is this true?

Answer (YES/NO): NO